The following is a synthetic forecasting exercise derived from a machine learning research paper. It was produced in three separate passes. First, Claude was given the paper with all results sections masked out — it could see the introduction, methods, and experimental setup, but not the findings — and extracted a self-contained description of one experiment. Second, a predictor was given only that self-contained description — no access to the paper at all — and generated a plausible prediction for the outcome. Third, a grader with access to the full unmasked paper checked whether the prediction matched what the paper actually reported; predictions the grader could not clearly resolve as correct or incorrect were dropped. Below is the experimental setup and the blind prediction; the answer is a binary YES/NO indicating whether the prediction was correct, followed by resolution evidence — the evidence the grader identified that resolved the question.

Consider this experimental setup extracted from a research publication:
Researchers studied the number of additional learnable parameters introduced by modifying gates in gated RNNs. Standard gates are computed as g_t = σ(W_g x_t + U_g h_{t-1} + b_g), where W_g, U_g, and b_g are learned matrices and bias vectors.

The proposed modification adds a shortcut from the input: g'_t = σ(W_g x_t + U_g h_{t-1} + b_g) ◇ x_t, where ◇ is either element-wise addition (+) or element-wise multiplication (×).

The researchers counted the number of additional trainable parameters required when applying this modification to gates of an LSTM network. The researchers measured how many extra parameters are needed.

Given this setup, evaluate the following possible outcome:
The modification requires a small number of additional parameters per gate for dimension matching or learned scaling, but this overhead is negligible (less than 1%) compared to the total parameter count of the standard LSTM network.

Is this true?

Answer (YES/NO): NO